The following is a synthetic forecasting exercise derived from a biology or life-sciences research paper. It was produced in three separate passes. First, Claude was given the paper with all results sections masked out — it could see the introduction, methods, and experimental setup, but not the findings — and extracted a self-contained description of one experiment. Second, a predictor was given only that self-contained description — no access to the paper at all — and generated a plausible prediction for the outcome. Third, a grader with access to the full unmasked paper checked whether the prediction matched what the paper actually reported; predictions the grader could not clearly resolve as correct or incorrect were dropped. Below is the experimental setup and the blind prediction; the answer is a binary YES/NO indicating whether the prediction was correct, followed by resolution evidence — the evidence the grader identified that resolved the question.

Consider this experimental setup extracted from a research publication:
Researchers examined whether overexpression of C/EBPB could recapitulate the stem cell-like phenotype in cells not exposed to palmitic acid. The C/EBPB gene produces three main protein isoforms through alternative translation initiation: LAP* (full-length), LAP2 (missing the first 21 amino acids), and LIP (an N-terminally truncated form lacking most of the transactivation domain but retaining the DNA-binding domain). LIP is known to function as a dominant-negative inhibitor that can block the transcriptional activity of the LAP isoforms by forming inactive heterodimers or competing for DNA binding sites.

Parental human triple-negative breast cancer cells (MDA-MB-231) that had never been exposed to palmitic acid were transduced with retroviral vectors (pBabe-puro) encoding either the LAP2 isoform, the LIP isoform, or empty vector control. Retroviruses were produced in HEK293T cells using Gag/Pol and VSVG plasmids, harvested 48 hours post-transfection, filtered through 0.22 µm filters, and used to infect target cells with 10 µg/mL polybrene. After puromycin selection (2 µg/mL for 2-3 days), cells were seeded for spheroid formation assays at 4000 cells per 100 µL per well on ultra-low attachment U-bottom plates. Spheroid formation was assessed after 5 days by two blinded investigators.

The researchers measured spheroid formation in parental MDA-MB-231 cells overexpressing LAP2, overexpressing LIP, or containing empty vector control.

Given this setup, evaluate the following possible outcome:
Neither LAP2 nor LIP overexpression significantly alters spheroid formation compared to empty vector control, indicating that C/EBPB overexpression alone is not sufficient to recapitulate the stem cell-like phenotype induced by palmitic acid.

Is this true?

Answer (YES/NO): NO